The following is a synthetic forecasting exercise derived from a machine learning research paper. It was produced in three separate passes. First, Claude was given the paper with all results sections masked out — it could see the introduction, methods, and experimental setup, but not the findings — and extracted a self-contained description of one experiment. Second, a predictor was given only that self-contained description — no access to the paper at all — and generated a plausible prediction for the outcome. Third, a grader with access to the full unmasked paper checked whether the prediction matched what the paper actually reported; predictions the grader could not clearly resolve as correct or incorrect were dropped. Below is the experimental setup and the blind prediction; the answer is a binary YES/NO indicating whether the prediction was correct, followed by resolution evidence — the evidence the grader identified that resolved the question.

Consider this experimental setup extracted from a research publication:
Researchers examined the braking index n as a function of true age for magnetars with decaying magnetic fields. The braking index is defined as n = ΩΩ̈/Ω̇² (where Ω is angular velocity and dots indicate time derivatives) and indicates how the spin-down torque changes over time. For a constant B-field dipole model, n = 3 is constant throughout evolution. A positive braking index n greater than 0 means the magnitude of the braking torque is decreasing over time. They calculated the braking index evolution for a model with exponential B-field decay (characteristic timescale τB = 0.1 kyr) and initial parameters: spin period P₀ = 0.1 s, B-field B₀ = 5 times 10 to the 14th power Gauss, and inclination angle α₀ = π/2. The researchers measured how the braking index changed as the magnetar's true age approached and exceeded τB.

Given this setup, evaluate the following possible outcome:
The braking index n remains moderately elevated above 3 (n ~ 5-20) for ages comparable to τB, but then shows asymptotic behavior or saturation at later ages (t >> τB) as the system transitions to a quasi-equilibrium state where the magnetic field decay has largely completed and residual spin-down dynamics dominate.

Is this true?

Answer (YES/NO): NO